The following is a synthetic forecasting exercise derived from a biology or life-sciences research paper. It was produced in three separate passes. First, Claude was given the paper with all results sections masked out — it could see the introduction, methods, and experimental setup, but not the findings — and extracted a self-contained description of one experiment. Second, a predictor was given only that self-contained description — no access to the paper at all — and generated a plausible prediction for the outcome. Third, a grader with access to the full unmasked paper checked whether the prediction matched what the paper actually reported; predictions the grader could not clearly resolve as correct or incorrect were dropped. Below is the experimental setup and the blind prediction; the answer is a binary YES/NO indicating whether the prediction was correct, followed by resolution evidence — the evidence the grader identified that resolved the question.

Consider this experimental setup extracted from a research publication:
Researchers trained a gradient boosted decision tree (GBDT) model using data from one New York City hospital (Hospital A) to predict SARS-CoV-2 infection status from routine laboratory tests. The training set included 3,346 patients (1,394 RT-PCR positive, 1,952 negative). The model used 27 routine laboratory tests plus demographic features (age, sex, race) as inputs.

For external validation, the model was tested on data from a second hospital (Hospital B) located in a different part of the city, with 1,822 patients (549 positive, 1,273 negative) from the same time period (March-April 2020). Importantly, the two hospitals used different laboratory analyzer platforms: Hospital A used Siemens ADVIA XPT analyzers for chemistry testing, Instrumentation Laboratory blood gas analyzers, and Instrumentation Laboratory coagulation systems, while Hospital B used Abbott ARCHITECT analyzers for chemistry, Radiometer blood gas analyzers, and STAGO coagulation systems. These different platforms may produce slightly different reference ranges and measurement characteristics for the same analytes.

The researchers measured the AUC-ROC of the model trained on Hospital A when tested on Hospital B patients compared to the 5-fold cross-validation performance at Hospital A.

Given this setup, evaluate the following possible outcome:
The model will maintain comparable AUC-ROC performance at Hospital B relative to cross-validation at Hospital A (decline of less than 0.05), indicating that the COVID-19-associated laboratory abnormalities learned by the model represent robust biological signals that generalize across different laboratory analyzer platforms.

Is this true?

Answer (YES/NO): YES